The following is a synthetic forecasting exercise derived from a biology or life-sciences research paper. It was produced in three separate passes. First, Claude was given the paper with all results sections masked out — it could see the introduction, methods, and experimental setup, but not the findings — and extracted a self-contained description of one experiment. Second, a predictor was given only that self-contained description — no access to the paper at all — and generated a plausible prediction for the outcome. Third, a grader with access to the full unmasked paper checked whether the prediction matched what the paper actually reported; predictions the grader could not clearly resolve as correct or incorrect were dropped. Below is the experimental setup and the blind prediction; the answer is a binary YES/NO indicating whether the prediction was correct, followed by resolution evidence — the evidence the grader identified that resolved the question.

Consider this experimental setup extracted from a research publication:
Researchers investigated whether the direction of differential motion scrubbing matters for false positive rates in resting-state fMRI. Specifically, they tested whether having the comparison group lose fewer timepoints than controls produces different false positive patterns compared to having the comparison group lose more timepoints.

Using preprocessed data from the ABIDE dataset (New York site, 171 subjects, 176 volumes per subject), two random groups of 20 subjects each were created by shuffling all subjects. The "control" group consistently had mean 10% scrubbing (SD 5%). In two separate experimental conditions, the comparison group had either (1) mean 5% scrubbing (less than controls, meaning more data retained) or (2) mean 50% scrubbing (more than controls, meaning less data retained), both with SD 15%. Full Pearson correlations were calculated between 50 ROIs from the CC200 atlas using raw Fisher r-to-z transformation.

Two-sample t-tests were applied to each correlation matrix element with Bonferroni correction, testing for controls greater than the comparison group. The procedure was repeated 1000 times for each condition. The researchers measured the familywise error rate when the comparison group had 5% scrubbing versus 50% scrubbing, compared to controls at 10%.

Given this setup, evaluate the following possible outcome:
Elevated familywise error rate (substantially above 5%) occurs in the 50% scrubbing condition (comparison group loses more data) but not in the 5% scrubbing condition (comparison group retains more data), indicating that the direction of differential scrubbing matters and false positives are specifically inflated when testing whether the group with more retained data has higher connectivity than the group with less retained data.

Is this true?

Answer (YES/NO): NO